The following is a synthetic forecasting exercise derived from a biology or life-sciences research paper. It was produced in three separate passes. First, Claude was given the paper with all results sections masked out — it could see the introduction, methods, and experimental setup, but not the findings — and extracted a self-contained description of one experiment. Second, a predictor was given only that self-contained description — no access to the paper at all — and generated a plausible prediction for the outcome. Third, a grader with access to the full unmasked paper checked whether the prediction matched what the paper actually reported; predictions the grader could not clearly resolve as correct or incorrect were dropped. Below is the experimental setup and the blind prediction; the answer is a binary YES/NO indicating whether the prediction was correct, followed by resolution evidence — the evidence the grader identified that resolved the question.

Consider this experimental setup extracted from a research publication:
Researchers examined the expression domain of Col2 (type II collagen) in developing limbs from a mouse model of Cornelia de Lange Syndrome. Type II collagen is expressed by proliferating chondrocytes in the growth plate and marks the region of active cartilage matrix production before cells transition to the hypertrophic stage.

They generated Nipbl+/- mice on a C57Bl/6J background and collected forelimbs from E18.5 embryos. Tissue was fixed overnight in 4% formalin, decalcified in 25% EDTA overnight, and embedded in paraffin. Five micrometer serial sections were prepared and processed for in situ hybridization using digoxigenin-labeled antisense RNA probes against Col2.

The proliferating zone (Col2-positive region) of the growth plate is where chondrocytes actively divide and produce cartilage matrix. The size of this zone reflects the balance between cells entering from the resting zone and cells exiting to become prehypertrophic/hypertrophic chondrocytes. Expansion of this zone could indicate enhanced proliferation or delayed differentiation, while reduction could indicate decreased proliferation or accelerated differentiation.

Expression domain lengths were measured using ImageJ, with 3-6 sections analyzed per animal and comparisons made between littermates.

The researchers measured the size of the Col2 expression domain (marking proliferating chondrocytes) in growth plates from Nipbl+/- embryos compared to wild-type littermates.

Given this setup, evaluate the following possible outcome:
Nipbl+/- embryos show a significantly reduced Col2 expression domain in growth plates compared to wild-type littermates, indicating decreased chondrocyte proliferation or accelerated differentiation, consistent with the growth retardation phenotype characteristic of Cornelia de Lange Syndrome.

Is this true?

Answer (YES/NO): YES